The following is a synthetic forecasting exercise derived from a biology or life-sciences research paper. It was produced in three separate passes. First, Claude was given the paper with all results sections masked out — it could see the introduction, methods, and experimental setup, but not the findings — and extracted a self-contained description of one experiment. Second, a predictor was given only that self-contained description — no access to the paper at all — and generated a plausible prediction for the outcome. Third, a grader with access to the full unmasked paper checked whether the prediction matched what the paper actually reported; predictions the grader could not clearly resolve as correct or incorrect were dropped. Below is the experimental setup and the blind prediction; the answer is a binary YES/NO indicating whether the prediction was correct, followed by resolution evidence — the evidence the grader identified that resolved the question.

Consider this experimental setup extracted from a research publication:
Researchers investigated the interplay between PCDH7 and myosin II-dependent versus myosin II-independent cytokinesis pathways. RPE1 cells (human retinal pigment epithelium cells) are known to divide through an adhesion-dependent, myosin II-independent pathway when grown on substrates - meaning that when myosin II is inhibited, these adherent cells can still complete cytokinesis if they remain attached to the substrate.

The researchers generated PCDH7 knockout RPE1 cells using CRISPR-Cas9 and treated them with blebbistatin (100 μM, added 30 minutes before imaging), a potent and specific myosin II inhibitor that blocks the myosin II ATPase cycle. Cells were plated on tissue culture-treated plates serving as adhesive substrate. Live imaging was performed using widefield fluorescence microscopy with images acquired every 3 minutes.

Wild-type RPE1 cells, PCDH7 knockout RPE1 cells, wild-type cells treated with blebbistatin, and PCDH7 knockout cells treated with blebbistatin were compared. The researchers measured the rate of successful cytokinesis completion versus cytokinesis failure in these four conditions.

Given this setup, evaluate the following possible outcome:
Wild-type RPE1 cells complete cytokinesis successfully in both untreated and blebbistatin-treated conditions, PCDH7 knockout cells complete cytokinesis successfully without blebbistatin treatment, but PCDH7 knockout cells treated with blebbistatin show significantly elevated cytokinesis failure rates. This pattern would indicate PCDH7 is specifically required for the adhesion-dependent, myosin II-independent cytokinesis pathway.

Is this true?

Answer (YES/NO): YES